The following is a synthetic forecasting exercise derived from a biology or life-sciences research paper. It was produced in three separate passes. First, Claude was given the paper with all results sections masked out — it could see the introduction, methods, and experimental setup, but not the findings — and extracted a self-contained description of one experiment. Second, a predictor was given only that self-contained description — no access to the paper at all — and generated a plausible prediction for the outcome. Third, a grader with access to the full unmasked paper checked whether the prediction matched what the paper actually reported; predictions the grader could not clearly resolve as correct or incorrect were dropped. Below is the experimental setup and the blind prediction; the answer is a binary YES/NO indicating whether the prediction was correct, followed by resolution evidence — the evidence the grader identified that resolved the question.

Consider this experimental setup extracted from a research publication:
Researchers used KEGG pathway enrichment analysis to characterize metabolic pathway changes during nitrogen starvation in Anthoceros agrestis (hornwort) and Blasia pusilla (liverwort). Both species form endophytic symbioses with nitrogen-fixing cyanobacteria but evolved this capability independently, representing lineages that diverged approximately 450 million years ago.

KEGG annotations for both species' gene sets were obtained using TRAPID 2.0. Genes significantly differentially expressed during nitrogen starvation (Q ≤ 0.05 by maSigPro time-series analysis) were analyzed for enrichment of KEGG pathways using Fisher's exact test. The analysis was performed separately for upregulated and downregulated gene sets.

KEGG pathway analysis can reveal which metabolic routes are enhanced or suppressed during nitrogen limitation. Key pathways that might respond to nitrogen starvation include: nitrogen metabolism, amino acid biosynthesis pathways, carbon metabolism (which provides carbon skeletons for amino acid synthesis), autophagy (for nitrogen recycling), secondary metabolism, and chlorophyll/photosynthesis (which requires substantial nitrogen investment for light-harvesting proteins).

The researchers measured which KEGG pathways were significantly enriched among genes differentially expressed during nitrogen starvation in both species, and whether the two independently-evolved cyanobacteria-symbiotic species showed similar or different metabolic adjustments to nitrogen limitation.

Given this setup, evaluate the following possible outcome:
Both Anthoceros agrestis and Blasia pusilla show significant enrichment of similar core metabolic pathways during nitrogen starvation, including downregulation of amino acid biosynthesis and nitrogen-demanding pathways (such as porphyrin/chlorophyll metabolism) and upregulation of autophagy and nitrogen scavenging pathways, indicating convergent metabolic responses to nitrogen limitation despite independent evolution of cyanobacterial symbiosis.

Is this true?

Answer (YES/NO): NO